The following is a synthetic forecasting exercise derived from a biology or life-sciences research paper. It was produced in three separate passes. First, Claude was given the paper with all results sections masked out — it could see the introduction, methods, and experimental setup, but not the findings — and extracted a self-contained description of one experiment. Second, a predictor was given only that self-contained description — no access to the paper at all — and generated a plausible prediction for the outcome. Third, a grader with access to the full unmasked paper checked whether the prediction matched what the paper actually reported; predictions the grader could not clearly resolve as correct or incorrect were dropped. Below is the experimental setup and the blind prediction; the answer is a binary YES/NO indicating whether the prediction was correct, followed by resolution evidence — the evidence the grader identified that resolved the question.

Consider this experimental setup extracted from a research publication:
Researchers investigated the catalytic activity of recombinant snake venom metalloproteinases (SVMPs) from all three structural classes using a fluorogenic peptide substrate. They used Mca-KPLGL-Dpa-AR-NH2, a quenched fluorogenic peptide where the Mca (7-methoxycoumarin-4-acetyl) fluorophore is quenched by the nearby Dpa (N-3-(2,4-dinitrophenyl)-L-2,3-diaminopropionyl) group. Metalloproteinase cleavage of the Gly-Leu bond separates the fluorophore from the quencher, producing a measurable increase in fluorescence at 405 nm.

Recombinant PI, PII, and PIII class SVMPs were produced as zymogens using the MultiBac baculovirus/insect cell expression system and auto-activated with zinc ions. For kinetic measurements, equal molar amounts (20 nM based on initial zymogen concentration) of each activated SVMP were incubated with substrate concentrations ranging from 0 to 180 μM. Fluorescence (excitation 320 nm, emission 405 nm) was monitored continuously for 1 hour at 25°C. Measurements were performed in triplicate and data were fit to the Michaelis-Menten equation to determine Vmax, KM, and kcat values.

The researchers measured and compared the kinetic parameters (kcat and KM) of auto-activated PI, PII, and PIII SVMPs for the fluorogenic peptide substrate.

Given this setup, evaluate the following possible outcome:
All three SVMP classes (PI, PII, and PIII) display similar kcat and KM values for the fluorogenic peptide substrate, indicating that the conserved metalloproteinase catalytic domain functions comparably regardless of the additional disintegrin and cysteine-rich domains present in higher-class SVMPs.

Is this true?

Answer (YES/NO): NO